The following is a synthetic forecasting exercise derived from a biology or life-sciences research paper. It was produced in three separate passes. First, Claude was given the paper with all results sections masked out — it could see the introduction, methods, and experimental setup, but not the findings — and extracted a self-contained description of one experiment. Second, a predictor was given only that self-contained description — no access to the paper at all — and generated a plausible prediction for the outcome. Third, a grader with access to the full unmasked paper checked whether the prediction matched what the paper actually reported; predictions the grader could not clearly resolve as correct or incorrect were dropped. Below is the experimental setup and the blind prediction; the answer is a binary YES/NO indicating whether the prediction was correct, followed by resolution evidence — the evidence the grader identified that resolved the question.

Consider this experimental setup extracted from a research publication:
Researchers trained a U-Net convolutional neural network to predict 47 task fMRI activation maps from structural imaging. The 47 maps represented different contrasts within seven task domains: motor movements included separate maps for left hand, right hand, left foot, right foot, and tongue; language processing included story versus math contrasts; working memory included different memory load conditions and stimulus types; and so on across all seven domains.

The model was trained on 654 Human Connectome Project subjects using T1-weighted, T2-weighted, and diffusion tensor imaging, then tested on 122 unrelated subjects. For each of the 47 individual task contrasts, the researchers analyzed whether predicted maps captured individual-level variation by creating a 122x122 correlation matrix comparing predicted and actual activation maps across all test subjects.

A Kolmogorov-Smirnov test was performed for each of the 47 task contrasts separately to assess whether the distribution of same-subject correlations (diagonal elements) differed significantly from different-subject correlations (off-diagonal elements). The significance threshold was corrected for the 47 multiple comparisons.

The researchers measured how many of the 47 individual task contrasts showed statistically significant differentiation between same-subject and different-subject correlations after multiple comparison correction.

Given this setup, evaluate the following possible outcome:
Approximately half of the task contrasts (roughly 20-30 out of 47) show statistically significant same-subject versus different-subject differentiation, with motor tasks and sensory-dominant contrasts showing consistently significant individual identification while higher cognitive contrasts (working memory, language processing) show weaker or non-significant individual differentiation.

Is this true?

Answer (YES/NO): NO